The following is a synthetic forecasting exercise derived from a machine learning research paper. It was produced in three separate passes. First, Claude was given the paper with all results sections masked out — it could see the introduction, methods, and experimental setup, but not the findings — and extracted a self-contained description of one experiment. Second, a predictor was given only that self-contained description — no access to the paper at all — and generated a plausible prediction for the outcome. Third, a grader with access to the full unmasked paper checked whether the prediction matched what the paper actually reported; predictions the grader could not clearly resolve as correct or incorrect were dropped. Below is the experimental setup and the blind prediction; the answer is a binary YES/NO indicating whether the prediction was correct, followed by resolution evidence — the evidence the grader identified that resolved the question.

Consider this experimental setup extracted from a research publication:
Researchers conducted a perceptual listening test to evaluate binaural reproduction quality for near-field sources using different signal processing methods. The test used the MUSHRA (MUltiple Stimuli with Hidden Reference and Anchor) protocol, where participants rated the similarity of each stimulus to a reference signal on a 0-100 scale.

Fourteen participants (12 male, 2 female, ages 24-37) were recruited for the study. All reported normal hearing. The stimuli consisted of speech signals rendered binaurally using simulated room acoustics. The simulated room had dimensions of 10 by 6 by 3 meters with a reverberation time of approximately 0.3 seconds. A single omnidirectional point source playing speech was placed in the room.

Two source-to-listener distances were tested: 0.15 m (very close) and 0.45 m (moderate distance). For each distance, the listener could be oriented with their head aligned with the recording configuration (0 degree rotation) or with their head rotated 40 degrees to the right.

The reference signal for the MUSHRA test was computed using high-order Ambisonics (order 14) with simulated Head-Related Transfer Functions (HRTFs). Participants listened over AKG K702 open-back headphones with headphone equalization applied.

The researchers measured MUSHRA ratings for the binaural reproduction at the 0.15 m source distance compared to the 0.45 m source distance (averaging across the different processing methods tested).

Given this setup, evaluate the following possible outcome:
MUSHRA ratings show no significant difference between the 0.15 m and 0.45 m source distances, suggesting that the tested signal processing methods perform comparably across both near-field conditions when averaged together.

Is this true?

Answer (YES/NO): NO